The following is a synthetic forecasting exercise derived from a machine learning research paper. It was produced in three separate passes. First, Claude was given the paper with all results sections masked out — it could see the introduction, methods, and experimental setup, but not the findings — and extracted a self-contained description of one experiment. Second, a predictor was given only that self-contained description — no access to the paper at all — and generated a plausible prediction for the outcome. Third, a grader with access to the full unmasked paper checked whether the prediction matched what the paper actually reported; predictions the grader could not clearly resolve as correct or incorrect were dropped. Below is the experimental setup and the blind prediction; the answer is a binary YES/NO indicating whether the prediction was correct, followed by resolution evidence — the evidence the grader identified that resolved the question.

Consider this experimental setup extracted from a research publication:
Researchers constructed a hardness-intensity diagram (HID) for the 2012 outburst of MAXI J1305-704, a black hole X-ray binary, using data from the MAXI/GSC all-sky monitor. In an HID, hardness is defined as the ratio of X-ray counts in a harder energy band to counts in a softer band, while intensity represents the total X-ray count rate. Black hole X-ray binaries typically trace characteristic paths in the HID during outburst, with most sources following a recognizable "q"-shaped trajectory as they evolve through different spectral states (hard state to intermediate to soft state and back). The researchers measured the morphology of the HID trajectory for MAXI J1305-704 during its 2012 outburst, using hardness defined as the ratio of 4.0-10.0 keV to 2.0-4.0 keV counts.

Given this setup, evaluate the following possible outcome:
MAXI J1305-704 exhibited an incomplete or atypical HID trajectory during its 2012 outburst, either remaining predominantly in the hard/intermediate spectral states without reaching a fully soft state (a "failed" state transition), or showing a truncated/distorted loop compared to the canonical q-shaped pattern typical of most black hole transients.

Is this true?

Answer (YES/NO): YES